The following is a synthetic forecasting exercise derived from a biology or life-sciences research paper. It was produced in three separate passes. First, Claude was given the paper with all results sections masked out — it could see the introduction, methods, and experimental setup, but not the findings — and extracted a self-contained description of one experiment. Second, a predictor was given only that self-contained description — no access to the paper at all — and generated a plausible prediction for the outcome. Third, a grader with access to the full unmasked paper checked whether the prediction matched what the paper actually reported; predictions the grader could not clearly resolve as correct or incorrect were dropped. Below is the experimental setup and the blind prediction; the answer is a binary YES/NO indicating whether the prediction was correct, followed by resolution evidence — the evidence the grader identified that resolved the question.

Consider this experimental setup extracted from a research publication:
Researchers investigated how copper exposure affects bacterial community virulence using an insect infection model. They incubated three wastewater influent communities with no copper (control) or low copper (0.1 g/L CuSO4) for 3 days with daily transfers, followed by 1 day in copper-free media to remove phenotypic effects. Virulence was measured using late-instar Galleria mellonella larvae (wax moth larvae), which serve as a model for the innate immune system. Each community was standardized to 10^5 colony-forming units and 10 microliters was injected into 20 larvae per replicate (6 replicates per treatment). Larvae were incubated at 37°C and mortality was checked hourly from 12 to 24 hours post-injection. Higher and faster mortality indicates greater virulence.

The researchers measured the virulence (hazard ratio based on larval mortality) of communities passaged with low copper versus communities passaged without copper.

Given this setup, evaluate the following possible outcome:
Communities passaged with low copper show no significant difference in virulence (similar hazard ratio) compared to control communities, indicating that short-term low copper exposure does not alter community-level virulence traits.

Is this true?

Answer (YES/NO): YES